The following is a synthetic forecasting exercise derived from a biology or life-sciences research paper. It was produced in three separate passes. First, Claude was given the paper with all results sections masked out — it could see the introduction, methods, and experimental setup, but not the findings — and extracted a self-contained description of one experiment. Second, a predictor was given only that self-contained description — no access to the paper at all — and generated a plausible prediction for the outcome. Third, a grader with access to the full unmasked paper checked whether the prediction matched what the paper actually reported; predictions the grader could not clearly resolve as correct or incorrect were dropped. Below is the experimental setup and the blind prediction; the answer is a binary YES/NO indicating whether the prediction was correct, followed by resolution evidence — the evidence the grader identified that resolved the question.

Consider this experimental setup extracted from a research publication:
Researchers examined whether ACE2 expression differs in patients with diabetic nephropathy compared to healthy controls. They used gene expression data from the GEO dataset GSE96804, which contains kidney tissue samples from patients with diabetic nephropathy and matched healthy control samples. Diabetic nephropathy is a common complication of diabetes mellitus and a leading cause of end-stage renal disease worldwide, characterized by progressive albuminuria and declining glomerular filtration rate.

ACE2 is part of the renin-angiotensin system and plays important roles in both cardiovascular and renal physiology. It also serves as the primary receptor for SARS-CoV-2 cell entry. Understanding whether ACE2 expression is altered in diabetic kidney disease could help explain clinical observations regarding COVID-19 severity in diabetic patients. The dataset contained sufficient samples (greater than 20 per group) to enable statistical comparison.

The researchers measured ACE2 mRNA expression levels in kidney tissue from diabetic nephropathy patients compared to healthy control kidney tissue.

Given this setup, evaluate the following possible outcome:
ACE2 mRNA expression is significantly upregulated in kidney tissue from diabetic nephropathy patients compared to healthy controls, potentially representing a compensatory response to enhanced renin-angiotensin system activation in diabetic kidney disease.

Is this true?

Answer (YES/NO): YES